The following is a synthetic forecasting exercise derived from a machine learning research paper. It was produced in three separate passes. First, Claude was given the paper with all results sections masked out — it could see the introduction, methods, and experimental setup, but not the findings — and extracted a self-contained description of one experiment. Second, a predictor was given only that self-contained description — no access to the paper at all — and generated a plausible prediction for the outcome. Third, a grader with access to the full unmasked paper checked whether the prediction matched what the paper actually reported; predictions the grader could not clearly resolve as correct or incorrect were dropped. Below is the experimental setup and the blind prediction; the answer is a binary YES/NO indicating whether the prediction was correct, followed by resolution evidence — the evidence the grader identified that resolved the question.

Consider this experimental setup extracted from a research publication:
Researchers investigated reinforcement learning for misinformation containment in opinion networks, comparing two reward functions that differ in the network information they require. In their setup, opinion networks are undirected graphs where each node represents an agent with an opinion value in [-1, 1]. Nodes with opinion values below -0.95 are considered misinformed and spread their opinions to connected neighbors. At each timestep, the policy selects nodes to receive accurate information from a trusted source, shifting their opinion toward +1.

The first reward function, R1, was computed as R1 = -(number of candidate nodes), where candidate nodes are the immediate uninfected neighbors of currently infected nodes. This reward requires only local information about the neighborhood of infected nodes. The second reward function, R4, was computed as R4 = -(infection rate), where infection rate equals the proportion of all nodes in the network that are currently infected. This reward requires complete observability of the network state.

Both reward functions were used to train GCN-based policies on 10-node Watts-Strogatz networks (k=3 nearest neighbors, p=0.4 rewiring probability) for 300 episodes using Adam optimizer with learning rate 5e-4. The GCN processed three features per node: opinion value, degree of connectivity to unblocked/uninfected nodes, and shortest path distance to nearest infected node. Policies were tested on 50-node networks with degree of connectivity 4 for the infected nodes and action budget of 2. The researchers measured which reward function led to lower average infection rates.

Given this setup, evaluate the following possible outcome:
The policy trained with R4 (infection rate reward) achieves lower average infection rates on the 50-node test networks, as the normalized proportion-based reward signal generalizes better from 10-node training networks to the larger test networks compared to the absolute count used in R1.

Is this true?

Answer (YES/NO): YES